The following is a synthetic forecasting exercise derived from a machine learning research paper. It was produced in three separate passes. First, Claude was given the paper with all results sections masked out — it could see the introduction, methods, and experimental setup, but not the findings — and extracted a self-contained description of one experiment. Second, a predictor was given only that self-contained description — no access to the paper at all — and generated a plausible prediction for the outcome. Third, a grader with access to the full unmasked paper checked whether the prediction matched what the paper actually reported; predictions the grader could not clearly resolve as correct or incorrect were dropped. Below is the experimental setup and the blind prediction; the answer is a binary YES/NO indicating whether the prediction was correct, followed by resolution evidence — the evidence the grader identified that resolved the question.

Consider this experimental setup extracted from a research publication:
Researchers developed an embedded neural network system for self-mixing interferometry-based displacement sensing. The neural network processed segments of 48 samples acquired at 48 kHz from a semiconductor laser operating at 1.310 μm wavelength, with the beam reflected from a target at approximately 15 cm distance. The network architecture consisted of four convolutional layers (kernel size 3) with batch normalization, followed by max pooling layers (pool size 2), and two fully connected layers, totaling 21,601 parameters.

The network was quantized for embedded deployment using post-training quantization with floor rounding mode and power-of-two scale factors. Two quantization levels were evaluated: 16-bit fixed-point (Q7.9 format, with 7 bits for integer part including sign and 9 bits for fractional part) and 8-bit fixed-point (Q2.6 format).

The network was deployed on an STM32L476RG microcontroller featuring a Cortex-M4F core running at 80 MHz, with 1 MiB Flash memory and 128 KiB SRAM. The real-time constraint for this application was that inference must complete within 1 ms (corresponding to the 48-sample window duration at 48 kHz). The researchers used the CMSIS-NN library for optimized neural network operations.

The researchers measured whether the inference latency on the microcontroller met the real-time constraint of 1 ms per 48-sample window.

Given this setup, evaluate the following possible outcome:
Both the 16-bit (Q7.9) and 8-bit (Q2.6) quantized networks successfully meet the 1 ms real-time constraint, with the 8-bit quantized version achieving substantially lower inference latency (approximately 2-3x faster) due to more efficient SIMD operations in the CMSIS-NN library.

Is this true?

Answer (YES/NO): NO